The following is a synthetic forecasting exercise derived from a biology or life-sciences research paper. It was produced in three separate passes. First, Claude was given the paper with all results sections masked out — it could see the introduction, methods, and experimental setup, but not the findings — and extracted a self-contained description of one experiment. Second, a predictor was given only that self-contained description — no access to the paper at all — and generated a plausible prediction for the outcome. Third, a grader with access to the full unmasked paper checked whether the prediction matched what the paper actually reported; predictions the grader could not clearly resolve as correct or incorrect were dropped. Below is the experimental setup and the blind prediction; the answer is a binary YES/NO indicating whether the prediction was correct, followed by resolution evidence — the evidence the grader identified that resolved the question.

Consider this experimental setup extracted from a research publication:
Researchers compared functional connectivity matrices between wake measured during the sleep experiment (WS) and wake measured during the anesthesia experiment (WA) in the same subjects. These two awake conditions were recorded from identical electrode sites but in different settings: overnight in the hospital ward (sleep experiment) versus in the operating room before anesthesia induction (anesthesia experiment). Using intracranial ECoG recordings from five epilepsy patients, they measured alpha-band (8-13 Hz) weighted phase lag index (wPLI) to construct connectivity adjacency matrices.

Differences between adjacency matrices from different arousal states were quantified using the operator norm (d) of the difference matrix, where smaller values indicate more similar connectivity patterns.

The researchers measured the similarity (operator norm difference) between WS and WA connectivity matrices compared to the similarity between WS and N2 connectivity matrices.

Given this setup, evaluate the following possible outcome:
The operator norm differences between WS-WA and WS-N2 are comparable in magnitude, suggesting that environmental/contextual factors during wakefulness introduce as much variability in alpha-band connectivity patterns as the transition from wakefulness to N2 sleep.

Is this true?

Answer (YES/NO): NO